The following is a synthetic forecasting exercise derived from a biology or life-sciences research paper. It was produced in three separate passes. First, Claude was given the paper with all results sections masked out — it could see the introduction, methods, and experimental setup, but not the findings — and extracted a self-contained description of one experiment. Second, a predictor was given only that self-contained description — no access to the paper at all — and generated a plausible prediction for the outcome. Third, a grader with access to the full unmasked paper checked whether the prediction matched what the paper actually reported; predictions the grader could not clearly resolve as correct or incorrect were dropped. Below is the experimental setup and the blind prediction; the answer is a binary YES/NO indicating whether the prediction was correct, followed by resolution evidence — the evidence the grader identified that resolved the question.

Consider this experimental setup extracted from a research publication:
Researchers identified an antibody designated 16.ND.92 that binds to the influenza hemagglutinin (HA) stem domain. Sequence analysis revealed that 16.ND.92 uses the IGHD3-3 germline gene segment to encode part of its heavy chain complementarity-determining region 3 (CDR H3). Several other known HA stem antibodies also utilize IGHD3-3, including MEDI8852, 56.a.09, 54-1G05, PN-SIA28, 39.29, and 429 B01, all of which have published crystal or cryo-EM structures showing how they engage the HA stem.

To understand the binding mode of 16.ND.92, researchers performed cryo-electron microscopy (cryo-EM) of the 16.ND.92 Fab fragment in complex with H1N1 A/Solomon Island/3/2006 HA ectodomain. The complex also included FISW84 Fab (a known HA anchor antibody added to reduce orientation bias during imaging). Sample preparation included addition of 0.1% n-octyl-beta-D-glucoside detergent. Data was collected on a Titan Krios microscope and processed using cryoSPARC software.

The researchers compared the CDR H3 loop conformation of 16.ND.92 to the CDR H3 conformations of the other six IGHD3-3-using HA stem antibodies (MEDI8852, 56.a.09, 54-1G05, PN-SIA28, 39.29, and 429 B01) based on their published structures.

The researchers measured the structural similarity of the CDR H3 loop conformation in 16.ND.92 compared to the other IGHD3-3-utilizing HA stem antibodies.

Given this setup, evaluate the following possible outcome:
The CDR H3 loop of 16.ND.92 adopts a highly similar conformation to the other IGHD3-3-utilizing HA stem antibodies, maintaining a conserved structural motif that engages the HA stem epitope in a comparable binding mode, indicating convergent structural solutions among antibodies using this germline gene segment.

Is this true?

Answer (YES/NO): NO